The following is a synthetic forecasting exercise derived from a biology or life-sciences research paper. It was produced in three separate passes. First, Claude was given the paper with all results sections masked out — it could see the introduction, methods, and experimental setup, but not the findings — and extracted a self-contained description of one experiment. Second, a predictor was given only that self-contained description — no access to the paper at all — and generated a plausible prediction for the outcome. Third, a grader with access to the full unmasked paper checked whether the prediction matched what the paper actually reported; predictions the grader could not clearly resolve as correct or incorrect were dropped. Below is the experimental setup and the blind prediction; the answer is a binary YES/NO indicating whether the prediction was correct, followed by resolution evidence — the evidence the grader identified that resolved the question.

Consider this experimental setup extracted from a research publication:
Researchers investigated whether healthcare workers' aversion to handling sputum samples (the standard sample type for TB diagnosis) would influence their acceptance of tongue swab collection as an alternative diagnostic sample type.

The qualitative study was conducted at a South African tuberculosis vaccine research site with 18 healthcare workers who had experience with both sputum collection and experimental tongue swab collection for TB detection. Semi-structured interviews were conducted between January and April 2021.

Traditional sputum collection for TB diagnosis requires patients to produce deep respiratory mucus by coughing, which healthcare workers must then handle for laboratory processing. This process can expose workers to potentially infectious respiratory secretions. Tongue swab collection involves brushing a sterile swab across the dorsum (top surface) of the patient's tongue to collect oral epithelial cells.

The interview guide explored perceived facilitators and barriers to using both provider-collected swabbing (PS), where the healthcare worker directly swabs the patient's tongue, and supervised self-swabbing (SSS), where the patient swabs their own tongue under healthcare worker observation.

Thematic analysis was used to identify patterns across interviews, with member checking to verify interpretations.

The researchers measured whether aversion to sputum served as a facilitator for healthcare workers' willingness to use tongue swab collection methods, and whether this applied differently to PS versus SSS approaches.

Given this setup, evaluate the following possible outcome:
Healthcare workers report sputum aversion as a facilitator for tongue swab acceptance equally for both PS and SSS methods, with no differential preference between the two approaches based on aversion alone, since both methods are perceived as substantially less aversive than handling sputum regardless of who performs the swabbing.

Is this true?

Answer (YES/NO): YES